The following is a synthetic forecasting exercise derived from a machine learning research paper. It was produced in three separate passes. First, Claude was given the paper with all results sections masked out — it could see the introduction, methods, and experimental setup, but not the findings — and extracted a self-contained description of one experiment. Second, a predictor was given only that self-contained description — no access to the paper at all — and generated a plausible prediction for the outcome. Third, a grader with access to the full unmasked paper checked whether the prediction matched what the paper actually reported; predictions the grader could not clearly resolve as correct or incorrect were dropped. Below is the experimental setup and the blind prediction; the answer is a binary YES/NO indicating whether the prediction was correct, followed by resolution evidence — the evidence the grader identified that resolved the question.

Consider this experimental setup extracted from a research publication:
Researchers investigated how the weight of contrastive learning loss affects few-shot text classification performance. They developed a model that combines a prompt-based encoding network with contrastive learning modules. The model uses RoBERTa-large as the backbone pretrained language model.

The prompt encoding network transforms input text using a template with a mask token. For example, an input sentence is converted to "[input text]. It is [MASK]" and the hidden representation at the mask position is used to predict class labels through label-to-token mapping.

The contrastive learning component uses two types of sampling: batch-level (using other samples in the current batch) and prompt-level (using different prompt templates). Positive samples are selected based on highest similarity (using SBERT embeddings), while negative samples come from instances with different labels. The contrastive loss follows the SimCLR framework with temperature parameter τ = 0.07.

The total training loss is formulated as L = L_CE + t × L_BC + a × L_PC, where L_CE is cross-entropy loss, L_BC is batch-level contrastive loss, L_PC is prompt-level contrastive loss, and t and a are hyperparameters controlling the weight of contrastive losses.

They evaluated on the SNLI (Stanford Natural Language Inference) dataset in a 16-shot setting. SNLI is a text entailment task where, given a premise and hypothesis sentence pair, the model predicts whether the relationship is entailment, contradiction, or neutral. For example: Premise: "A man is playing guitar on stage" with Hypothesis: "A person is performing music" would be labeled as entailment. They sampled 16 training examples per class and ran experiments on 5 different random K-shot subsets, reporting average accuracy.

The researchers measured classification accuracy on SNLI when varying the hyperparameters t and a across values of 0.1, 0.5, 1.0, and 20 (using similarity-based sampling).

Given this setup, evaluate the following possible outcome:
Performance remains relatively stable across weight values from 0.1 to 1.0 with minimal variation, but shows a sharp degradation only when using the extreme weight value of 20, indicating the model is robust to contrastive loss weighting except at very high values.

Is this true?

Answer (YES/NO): NO